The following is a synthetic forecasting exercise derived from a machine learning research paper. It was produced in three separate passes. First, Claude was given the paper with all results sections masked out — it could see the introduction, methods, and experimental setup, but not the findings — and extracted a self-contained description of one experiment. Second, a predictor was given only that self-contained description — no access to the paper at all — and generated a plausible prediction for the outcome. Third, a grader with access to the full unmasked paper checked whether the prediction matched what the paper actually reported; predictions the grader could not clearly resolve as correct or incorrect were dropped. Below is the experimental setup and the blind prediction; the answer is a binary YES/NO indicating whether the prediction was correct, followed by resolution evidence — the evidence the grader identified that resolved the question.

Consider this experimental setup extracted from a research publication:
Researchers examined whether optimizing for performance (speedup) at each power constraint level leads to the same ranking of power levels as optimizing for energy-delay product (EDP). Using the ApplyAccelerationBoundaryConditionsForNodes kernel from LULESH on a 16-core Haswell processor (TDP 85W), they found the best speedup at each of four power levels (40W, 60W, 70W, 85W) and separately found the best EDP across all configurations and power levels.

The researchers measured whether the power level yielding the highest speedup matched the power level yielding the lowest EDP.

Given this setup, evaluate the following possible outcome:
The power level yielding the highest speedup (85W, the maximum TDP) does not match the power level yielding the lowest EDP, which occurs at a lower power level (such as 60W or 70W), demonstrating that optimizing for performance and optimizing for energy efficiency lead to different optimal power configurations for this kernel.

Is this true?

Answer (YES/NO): NO